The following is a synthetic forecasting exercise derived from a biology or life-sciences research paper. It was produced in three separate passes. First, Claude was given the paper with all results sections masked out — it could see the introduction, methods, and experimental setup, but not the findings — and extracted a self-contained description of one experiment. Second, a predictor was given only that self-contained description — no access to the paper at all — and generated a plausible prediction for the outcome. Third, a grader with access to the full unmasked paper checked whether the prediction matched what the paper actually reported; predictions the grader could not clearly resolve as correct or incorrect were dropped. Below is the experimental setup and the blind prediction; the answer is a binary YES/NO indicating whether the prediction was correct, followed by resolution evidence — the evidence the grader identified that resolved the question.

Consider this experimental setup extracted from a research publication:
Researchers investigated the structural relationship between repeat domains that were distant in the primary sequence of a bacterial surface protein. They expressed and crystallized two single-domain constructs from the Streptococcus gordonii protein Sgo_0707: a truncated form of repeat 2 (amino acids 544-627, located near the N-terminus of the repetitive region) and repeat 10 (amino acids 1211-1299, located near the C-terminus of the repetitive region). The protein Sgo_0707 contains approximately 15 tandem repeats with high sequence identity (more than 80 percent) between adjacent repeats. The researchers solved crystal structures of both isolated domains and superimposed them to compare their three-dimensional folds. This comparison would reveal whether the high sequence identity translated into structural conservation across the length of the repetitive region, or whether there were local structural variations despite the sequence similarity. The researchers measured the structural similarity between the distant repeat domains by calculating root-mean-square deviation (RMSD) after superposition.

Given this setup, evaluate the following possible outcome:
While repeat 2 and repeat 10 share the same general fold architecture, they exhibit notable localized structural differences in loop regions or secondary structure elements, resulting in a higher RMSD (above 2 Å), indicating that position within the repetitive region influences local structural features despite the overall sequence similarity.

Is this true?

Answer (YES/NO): NO